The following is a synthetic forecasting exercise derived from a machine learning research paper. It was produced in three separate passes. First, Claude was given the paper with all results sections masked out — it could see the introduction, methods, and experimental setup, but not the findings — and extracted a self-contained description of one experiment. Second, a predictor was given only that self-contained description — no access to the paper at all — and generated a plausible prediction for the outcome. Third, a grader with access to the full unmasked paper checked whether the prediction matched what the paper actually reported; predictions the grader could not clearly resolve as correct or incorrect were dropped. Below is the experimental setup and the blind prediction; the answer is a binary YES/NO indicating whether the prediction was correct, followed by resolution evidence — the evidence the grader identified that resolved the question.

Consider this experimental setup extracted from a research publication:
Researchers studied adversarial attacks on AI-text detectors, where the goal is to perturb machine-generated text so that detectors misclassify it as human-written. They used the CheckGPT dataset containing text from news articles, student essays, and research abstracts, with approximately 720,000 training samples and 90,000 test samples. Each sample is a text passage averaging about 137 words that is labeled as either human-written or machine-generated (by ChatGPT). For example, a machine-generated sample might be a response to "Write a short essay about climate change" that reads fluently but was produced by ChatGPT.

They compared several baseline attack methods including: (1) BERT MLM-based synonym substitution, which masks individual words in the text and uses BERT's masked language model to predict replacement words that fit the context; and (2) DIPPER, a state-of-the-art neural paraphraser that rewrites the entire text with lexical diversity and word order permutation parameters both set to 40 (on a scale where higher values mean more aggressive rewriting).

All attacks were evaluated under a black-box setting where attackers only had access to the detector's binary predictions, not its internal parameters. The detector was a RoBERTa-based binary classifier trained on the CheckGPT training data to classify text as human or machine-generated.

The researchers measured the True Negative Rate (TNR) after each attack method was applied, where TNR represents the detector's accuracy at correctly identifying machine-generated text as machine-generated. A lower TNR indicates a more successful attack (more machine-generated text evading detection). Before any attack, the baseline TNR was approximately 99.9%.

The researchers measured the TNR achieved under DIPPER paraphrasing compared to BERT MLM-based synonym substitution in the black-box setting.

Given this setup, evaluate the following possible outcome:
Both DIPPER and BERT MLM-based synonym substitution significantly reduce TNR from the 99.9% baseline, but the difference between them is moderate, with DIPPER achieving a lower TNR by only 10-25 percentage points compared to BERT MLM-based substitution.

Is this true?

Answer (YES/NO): NO